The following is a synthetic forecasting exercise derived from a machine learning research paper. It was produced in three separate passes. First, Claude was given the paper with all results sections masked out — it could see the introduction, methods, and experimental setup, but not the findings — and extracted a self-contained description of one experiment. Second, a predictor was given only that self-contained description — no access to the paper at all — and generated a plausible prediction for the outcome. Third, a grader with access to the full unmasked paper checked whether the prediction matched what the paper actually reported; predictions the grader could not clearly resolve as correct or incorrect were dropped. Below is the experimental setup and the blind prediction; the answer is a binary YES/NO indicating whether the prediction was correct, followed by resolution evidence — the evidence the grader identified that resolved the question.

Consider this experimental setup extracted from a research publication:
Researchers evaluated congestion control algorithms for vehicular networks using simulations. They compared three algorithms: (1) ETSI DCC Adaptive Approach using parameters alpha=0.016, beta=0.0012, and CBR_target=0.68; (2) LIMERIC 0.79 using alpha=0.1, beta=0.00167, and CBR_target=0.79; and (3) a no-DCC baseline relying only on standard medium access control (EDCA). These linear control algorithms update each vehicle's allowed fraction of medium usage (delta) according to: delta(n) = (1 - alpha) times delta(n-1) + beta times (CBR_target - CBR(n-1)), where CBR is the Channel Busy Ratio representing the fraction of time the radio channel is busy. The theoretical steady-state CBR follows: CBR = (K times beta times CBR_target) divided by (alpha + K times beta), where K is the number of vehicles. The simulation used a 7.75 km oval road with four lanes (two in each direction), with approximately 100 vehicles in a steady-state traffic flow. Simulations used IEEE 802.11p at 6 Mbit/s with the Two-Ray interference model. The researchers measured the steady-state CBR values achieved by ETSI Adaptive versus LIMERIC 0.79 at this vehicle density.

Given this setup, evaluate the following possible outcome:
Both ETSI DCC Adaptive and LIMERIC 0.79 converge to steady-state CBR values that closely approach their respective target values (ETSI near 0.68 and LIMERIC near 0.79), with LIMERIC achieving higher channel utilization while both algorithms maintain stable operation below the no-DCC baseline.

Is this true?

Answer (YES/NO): NO